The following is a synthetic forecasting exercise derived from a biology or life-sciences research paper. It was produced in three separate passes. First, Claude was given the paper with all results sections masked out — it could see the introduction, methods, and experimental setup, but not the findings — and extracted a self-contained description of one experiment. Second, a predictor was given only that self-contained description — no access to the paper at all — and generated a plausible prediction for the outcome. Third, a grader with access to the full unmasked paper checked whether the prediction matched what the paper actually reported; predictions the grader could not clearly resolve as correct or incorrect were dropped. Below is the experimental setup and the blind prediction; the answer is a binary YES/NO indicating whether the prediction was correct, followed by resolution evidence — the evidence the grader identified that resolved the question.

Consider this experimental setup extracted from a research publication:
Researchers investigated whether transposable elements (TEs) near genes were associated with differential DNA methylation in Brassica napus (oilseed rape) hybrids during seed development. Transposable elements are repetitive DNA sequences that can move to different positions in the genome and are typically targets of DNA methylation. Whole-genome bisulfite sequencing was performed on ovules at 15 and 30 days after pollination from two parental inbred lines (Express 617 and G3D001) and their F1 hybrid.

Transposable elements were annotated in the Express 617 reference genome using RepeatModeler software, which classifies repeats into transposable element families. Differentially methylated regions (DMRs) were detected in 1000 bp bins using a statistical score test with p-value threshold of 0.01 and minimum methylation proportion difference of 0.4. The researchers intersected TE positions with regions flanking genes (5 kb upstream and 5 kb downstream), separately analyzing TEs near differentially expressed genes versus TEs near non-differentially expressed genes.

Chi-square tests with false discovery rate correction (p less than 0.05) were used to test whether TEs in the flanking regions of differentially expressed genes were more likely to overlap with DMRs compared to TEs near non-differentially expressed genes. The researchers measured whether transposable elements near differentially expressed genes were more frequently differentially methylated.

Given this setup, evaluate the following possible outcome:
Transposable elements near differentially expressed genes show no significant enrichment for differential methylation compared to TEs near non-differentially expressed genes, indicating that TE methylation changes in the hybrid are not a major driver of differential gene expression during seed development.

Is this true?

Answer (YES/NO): NO